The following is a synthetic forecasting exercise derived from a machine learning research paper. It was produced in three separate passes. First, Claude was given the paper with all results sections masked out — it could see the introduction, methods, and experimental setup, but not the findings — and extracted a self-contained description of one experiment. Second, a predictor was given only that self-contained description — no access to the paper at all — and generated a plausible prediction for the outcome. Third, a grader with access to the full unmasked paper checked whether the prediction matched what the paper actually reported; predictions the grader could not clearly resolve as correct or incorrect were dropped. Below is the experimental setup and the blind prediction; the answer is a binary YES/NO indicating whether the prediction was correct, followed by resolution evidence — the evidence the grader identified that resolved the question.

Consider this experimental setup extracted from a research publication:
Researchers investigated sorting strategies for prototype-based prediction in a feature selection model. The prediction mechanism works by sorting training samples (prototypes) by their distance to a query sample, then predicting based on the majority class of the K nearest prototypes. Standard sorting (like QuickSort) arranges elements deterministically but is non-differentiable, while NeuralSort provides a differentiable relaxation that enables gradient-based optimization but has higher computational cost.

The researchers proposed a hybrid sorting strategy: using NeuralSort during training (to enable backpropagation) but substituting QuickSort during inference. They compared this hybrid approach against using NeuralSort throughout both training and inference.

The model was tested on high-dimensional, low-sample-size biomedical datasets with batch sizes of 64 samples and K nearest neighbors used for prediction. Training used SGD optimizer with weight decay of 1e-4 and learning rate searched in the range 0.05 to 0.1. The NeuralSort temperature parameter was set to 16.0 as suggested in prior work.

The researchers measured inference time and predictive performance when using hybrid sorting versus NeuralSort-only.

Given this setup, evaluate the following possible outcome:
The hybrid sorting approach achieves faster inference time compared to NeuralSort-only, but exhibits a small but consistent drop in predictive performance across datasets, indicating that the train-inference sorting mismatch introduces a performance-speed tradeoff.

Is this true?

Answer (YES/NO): NO